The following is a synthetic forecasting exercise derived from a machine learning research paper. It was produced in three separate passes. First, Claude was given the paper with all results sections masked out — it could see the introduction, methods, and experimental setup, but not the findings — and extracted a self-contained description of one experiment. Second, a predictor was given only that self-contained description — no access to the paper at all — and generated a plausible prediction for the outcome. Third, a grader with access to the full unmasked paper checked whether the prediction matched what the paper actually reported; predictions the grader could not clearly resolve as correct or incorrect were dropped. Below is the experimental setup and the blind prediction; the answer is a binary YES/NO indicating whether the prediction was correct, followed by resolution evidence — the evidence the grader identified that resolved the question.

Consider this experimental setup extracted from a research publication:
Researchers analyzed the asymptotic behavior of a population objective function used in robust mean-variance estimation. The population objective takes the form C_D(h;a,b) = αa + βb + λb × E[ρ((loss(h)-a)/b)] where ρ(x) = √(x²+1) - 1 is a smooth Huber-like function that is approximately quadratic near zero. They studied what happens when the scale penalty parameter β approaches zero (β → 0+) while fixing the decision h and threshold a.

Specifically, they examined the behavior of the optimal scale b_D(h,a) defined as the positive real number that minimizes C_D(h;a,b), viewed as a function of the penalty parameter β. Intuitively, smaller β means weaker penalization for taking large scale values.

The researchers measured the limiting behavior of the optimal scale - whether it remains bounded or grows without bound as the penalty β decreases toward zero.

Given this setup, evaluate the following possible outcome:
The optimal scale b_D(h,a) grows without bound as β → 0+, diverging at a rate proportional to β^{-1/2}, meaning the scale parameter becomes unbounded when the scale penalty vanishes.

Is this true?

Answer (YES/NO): YES